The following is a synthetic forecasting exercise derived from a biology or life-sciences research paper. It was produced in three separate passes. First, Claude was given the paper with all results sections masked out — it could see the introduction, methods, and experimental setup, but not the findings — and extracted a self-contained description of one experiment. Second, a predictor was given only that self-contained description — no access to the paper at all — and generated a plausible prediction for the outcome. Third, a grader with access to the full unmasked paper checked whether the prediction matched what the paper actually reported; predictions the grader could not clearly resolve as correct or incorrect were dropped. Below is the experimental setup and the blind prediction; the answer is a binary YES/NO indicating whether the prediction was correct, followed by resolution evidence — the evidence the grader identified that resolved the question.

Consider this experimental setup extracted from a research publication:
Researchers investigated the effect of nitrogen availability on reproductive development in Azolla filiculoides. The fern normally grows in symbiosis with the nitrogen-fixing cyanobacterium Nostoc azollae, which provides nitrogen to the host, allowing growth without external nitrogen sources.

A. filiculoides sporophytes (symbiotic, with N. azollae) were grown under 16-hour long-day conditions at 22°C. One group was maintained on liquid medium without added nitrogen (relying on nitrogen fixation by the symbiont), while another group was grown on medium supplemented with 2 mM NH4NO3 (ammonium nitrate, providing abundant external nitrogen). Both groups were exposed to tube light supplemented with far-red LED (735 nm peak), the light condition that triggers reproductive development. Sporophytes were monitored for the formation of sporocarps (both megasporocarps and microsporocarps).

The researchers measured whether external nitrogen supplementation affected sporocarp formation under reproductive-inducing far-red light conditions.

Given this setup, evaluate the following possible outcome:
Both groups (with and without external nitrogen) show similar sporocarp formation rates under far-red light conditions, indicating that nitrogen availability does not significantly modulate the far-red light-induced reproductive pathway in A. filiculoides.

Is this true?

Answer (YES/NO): NO